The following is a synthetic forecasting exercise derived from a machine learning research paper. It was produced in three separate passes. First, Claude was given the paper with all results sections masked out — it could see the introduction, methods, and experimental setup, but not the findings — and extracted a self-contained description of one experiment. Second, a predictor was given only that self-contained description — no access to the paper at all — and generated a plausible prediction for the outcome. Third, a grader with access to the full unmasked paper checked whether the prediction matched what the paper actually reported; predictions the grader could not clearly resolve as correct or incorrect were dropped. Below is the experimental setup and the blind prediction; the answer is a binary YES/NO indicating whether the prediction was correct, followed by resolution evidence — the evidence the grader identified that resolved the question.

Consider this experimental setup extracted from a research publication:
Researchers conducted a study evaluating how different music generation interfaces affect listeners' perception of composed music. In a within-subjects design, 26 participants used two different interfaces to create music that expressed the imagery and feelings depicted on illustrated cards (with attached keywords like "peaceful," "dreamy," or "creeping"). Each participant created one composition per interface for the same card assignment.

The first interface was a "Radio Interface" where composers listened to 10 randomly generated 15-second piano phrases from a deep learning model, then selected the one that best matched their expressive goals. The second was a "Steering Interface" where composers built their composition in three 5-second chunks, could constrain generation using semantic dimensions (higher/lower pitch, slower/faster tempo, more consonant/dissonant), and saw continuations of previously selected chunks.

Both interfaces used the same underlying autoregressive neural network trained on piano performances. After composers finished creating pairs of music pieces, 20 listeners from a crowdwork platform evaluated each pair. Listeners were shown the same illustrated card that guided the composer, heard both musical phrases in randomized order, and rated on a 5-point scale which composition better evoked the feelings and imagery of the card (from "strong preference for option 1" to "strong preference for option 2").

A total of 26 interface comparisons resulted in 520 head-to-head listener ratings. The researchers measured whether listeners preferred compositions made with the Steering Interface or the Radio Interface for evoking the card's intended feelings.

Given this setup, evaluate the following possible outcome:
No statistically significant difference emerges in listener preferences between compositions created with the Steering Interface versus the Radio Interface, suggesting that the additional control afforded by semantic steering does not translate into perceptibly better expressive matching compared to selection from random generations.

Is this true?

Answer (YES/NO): NO